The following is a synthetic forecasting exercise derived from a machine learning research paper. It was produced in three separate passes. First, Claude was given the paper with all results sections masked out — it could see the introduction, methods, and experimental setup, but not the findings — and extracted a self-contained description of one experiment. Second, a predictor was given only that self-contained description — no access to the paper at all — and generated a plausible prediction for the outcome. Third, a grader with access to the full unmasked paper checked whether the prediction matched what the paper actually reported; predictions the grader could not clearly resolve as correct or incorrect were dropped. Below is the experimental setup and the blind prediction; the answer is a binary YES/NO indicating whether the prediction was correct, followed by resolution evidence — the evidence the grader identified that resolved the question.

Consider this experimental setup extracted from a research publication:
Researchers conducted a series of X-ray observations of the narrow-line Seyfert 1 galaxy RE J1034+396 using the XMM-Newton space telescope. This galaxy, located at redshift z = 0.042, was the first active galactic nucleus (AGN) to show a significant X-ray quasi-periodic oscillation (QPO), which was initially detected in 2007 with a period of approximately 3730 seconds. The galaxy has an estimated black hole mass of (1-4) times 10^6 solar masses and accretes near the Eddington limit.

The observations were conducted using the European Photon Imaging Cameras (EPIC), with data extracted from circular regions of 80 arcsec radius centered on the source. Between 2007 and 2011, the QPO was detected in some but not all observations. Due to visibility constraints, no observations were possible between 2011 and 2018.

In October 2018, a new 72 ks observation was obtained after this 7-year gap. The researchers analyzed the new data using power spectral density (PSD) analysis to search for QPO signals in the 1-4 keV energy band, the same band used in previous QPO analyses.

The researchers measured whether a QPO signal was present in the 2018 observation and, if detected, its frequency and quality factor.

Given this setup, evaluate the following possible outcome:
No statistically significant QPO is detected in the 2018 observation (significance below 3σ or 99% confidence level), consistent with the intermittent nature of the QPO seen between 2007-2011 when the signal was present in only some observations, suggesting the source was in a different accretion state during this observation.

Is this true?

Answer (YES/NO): NO